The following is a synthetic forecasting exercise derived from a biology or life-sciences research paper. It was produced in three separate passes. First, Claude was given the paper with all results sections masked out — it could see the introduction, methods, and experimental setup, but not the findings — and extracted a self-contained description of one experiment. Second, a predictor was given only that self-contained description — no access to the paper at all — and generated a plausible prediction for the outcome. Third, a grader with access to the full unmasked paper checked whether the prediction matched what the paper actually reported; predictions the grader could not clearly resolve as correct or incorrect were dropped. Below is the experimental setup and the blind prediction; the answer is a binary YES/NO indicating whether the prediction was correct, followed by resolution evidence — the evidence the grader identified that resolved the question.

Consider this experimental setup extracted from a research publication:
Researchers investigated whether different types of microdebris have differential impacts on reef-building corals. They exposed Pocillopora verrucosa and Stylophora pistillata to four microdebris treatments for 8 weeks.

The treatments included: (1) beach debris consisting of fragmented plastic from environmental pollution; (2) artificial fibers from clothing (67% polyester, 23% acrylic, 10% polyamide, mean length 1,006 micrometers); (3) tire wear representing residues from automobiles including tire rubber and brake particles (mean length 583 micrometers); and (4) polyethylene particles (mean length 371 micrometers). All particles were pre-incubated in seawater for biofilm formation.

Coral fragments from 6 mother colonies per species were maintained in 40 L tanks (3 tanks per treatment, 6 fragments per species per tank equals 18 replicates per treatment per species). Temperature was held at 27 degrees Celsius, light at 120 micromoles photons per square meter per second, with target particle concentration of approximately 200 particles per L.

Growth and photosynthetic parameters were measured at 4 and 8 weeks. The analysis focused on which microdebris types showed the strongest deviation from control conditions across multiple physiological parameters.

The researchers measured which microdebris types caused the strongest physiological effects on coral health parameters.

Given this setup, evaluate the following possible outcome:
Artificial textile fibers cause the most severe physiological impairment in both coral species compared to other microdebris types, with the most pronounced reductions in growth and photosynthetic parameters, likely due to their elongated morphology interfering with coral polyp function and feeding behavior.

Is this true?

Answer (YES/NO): NO